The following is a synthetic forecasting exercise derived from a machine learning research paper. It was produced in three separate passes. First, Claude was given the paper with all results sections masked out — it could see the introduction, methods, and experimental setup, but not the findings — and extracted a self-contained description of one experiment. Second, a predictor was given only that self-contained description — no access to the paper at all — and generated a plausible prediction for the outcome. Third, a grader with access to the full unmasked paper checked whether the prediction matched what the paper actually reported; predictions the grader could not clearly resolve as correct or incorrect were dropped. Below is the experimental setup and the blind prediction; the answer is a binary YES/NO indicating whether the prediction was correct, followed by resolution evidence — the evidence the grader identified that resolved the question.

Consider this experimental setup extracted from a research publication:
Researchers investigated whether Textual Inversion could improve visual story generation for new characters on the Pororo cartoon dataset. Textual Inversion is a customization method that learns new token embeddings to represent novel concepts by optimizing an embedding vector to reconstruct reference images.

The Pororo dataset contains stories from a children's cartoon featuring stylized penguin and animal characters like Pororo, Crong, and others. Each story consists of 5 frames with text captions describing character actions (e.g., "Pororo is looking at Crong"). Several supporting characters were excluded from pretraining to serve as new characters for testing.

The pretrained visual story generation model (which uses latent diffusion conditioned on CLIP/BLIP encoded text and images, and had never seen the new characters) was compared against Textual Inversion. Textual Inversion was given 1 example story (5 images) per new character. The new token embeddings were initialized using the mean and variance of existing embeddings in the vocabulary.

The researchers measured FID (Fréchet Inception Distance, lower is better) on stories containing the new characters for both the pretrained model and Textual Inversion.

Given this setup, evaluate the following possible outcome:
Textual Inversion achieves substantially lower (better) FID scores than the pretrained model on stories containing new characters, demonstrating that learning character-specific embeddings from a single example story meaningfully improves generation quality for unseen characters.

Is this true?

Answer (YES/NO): NO